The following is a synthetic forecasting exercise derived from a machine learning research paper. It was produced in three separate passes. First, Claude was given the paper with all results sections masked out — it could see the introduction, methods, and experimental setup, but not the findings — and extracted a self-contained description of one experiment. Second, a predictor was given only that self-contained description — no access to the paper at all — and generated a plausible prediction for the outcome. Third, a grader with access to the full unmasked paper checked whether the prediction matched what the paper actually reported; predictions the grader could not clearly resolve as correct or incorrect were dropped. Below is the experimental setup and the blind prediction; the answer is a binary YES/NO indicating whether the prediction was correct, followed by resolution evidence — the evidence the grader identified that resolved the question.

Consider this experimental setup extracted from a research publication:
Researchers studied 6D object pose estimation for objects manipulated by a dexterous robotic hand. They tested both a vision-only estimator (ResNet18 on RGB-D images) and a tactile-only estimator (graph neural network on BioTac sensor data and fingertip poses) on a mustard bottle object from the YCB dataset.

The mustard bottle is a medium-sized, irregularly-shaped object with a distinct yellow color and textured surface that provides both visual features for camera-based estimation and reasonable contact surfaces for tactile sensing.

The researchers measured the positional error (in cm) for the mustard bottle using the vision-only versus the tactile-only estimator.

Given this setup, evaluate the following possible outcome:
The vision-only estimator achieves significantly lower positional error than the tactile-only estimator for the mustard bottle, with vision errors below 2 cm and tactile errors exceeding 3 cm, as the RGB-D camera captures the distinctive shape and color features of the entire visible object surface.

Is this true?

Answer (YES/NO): NO